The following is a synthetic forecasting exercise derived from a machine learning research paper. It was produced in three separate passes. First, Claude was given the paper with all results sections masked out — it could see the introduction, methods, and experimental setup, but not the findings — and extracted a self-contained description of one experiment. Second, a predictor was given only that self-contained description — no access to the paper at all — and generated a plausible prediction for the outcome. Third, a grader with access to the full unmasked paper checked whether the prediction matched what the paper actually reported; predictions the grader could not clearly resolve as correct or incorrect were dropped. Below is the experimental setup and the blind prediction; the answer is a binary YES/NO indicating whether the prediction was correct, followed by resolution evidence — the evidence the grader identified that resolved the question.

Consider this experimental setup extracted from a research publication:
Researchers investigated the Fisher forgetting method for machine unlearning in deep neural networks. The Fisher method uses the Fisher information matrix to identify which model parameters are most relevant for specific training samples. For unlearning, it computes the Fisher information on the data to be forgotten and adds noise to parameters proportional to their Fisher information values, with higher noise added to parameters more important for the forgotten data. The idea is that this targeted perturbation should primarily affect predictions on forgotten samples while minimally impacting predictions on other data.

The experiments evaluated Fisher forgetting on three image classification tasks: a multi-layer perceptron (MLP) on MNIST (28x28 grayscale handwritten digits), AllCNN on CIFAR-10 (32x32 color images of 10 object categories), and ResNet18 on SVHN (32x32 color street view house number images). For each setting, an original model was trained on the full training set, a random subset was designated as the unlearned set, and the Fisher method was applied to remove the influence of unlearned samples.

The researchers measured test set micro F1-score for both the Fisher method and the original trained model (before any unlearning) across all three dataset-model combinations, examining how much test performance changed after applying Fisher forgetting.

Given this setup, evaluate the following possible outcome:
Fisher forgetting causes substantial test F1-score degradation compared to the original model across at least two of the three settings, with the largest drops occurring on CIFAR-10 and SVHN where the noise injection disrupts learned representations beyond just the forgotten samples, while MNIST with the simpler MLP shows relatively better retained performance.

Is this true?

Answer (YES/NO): NO